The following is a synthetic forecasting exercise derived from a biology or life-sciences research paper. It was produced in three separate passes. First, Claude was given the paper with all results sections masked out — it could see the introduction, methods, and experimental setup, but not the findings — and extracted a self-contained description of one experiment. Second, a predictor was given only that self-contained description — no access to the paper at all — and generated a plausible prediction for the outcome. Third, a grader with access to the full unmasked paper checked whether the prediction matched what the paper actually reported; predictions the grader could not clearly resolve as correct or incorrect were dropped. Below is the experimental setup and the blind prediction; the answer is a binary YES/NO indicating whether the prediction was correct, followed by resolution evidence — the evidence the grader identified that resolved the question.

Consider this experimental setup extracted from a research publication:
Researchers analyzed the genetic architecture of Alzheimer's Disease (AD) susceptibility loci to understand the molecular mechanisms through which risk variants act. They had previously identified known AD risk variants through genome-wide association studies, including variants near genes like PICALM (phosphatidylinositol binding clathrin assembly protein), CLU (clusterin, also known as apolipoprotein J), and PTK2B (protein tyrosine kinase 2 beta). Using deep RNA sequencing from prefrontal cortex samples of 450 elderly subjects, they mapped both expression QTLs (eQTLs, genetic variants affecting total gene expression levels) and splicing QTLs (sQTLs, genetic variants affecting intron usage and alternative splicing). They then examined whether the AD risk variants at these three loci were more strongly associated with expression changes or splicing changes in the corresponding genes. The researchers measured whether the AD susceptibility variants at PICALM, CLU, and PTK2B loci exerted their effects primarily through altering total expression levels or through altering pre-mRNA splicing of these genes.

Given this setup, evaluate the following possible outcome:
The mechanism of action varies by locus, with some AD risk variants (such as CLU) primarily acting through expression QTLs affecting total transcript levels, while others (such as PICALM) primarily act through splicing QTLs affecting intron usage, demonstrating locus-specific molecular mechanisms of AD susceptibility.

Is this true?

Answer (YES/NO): NO